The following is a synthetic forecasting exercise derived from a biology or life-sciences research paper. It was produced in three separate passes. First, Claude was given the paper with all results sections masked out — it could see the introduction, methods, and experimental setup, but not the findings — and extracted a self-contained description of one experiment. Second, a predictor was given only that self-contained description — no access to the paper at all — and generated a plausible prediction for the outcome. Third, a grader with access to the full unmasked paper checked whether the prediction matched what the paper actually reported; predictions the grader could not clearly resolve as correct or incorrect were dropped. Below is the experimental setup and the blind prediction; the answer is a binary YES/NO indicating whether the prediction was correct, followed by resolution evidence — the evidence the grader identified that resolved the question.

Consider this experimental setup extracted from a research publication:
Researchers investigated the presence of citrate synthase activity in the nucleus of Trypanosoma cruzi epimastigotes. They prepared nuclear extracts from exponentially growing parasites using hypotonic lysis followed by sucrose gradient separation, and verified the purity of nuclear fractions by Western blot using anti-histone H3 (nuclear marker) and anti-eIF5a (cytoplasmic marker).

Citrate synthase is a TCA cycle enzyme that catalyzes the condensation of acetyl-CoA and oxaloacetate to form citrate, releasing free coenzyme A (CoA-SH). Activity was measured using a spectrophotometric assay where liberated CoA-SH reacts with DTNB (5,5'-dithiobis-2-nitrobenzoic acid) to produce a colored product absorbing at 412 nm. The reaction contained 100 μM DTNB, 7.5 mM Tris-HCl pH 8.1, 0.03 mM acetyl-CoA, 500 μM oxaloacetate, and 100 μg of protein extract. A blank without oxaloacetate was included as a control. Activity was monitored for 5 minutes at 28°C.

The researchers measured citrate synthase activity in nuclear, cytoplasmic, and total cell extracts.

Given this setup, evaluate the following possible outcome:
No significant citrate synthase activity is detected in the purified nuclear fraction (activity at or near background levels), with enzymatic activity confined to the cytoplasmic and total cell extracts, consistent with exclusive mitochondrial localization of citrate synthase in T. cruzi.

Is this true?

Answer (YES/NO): NO